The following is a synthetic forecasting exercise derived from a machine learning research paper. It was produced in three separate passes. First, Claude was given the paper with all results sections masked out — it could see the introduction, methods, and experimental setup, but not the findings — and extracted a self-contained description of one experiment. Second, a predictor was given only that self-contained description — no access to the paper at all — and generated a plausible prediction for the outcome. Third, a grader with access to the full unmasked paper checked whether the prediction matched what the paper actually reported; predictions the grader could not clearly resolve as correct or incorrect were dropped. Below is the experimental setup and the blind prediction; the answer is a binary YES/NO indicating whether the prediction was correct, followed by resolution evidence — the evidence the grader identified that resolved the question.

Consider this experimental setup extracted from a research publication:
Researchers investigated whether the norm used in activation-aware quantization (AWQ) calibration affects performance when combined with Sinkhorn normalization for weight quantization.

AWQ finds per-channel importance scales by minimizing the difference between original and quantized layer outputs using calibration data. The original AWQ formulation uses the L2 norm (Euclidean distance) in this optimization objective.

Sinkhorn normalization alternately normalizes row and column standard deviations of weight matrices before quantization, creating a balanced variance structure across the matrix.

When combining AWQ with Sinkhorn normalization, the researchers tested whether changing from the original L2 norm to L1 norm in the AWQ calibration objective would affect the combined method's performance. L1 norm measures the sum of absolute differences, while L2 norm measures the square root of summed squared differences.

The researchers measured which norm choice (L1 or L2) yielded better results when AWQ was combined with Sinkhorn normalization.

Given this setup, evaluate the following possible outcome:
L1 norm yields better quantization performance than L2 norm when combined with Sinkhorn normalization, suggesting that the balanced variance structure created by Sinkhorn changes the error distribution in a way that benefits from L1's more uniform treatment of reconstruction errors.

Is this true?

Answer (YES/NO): YES